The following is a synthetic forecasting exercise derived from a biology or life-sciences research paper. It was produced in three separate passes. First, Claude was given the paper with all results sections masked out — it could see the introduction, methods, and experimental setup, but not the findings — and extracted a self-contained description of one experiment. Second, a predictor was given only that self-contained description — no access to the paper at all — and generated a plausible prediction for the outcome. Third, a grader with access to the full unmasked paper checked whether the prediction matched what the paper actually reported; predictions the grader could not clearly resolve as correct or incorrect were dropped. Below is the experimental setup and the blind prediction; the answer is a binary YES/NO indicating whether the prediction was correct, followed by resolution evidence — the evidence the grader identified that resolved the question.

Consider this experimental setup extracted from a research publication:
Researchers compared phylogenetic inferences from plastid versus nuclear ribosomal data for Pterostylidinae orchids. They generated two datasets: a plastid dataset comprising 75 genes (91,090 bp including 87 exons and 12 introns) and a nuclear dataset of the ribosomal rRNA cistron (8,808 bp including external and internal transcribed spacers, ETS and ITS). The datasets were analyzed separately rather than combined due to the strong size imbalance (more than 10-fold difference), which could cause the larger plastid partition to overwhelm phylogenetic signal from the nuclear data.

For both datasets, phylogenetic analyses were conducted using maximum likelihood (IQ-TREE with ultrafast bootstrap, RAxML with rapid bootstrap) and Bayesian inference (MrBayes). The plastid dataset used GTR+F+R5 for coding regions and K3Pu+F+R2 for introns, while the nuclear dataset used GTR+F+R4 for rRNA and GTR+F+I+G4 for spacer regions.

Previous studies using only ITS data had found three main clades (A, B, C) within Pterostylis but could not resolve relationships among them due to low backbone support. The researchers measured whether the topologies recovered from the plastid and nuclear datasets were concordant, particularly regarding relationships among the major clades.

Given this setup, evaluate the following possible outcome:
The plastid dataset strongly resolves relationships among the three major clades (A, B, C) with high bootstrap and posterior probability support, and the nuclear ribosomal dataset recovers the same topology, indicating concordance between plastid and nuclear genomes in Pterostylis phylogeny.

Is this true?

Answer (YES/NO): NO